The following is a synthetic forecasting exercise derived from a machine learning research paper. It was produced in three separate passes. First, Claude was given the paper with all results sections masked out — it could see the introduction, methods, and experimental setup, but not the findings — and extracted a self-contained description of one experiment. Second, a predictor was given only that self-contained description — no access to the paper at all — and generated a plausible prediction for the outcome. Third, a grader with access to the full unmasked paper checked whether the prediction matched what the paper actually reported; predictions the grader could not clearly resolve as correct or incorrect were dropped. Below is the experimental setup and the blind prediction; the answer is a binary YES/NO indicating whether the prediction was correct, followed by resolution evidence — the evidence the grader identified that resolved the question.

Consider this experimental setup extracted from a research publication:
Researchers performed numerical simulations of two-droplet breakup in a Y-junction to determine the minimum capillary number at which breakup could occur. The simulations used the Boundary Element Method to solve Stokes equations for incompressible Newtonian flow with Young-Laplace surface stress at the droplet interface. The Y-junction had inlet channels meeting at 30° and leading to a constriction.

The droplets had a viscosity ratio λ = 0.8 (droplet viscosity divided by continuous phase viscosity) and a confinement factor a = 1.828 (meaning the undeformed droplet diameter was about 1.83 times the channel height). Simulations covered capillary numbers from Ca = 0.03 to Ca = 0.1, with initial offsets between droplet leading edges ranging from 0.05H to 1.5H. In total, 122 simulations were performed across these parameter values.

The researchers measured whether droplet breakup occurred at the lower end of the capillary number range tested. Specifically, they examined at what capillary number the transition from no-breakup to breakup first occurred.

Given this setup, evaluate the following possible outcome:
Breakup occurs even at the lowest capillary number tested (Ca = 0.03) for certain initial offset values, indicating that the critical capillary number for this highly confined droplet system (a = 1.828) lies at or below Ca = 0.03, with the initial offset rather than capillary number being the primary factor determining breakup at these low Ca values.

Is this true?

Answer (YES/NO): NO